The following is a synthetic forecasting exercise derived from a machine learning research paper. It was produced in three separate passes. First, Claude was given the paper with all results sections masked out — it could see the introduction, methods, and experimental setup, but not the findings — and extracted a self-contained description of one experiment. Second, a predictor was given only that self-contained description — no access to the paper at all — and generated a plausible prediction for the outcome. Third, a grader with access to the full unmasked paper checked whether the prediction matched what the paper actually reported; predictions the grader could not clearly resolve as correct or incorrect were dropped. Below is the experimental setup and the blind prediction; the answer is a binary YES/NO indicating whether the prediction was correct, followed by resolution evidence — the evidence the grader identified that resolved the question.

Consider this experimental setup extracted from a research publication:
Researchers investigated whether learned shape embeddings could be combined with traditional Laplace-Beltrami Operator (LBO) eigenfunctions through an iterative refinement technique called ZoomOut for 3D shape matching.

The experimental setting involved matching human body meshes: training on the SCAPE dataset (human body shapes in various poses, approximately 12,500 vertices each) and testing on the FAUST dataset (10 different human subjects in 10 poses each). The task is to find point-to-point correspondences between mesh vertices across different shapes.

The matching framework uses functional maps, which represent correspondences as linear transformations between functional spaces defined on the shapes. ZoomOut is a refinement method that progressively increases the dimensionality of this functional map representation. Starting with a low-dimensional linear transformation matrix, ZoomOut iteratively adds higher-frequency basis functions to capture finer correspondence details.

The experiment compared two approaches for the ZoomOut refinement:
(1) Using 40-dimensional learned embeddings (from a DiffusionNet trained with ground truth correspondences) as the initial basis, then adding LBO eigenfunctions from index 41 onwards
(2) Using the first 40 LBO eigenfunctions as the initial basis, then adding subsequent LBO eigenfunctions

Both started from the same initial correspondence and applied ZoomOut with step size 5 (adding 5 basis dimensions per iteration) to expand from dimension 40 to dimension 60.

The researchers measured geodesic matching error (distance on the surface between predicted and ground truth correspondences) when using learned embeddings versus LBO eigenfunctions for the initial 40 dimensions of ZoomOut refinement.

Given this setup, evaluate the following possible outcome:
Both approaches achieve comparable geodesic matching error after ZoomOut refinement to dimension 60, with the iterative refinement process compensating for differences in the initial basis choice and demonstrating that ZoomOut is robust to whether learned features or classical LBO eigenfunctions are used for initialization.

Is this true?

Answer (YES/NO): NO